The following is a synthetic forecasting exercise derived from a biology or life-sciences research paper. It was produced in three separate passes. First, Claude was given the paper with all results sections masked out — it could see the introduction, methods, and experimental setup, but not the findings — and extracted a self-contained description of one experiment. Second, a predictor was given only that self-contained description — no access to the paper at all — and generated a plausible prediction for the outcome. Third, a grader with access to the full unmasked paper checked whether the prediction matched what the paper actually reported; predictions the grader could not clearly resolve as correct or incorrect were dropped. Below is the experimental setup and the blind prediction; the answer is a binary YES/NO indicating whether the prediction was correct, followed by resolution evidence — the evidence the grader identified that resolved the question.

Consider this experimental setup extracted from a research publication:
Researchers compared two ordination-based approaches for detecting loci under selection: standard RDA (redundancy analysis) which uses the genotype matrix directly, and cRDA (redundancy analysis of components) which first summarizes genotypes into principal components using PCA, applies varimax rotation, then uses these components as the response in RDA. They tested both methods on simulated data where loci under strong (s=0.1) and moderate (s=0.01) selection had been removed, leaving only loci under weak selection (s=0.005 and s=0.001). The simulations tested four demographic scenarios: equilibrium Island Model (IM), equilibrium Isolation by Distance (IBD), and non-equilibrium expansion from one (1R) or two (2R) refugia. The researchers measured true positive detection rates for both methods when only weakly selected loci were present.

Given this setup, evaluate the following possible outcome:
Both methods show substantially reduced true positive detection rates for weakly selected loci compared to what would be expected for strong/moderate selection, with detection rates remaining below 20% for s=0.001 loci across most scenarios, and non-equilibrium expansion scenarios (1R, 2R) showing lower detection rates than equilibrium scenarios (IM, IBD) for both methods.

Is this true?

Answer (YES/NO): NO